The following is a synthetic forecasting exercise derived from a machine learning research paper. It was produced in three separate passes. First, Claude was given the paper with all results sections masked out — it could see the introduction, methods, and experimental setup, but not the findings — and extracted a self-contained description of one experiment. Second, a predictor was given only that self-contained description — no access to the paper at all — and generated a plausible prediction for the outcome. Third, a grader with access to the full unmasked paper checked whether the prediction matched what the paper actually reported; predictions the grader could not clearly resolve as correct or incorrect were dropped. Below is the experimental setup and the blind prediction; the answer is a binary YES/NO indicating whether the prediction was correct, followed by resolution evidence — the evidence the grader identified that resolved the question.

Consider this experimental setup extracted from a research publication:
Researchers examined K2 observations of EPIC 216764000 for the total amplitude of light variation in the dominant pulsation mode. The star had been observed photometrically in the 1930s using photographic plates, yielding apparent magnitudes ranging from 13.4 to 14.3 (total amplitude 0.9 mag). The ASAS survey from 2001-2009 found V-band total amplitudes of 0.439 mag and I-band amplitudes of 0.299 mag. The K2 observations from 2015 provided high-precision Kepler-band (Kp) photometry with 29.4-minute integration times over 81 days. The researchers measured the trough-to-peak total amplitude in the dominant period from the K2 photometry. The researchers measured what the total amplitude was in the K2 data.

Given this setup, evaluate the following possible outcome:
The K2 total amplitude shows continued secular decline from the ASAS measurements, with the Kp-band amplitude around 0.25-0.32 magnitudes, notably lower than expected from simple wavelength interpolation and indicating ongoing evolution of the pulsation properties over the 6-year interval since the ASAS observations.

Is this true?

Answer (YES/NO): NO